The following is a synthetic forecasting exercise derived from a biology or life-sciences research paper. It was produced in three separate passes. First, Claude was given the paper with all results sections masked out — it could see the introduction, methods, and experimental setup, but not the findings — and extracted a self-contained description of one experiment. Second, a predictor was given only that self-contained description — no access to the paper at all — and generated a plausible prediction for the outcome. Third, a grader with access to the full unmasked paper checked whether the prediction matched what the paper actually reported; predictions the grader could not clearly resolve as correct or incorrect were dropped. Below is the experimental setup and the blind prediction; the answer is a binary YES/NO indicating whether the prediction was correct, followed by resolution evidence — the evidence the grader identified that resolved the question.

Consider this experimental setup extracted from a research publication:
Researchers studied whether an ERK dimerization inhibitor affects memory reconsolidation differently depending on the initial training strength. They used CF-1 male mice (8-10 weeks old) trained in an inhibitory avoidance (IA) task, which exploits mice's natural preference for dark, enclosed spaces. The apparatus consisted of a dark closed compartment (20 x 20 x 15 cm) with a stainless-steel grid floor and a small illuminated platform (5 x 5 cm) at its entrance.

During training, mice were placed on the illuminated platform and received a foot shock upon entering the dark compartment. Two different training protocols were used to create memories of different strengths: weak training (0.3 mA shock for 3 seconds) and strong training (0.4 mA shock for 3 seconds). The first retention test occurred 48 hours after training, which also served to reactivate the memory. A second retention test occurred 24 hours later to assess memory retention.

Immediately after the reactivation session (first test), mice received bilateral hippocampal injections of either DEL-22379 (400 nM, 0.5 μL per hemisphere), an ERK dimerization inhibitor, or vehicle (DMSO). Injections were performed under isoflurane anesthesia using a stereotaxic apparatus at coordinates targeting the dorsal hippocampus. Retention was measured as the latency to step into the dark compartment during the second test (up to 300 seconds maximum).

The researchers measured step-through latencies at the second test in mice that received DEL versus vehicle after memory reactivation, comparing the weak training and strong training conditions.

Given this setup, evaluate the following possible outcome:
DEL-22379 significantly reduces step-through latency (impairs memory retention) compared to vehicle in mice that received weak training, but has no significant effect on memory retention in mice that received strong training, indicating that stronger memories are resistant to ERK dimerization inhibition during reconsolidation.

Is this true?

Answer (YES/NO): NO